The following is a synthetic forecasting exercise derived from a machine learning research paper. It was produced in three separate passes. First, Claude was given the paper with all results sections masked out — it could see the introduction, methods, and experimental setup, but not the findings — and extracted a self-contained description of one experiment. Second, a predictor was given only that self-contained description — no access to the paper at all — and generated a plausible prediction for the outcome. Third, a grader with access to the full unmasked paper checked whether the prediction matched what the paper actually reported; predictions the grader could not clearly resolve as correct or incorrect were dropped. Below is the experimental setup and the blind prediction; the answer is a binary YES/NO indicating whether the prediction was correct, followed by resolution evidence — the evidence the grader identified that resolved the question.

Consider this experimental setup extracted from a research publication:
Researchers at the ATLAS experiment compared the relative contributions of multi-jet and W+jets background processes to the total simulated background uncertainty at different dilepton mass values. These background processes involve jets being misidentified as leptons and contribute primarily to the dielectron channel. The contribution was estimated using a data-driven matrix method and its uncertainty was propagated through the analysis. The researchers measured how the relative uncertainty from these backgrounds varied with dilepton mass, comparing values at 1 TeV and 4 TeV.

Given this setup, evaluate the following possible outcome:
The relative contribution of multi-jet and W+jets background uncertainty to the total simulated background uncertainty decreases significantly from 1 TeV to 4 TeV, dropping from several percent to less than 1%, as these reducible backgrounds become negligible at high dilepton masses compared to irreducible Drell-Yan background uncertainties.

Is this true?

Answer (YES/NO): NO